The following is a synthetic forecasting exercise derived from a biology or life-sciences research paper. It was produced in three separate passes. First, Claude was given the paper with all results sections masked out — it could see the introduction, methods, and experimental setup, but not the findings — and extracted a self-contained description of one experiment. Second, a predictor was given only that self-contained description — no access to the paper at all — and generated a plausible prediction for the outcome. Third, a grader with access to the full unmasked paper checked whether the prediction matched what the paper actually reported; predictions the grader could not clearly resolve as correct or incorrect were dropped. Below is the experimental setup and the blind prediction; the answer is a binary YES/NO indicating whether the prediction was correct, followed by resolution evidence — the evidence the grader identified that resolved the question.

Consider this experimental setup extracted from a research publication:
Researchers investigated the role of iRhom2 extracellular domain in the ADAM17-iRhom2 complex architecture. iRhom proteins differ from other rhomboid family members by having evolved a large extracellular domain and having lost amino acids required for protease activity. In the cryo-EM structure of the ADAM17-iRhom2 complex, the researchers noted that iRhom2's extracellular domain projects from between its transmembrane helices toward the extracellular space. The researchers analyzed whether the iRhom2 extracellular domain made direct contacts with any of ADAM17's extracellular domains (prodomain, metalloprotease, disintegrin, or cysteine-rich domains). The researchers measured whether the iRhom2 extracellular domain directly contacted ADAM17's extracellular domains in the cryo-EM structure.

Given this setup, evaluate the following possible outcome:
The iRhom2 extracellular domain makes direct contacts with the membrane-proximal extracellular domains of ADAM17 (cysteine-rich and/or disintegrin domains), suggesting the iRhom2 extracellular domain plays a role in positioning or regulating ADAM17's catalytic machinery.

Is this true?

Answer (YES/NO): YES